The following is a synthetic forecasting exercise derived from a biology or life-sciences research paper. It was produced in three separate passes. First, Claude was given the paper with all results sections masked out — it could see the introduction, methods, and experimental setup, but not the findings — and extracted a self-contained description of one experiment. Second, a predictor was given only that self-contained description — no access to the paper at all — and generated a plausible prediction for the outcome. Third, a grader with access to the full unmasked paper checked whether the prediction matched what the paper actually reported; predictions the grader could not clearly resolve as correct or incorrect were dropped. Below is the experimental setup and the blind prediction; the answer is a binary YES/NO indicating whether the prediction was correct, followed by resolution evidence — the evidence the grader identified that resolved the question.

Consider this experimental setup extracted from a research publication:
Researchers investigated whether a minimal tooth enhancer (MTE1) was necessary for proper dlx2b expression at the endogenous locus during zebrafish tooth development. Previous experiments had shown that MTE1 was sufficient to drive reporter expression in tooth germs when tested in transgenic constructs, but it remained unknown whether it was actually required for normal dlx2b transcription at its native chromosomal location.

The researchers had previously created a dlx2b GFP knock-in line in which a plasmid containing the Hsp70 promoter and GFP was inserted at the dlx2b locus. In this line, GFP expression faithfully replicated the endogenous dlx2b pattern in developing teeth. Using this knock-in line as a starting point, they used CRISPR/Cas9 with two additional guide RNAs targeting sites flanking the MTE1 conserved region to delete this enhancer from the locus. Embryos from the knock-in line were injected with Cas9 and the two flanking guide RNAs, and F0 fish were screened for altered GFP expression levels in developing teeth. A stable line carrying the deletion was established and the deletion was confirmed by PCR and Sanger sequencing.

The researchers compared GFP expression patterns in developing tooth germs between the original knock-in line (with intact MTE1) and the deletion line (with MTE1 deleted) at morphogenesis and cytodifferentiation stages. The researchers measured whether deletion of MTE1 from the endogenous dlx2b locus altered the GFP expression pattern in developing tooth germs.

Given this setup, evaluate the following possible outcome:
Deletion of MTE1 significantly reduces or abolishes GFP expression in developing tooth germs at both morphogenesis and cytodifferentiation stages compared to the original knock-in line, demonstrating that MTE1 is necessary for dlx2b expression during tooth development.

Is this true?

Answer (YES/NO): NO